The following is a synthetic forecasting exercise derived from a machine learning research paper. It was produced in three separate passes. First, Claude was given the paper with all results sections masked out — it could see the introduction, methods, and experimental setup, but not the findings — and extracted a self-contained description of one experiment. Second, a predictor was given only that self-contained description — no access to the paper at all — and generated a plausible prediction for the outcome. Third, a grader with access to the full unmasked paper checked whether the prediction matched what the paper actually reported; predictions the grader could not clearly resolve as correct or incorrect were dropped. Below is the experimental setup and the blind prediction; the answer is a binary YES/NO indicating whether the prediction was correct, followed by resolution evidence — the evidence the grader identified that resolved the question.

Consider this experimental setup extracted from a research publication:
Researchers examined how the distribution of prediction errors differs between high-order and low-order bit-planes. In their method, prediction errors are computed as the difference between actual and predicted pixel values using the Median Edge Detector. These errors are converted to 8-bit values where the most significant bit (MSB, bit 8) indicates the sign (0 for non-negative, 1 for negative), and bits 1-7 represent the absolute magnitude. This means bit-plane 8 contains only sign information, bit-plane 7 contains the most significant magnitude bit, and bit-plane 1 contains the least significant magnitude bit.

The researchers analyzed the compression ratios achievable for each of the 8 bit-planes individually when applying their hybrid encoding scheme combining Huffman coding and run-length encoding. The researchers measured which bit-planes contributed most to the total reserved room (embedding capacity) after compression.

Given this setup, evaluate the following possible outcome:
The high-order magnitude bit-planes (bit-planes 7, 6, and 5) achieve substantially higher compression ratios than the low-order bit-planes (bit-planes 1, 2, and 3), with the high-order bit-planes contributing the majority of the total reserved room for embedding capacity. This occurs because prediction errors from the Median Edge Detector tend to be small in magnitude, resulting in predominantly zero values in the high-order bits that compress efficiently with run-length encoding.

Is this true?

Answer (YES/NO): YES